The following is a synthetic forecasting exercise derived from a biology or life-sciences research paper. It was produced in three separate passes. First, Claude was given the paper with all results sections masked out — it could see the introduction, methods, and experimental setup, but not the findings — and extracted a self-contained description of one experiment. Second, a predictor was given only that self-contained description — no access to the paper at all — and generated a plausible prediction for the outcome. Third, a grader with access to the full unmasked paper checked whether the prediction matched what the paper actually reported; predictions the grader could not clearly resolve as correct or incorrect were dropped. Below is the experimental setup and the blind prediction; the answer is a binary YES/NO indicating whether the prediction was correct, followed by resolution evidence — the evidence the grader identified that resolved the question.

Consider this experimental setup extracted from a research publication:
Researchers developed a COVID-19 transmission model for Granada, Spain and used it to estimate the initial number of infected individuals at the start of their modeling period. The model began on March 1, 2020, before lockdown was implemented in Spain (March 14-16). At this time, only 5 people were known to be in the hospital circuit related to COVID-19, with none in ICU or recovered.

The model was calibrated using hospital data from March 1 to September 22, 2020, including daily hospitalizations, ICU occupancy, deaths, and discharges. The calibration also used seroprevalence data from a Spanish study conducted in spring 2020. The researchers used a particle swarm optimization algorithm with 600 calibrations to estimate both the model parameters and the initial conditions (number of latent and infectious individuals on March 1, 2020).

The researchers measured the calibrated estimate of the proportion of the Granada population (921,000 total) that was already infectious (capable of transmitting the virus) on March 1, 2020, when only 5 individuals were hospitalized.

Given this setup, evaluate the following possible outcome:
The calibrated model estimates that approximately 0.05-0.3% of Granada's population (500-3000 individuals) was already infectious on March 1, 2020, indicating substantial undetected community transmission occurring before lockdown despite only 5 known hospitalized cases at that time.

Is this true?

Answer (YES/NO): YES